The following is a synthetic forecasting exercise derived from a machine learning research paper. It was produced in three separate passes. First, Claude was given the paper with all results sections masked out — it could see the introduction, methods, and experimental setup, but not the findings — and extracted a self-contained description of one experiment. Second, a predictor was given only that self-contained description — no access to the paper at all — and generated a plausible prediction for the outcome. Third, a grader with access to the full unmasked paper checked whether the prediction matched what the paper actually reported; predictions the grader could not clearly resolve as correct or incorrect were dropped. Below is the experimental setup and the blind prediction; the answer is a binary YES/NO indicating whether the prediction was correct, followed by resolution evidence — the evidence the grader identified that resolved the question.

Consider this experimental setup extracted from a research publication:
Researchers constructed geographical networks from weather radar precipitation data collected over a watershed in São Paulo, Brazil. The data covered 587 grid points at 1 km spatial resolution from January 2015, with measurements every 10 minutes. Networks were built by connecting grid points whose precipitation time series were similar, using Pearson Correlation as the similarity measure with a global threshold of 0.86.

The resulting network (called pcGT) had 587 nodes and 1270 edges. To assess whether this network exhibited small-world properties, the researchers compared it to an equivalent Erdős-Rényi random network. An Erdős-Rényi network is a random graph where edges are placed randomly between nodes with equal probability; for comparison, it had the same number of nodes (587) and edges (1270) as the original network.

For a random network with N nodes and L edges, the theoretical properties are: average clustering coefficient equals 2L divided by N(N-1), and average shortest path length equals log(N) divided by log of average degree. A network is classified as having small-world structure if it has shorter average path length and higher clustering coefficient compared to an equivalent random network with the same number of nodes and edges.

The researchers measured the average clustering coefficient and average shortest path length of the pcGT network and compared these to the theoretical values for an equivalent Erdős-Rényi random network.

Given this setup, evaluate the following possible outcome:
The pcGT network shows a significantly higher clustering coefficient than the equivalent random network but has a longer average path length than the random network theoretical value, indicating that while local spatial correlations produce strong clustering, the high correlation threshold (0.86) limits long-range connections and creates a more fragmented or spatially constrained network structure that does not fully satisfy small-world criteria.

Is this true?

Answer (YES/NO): YES